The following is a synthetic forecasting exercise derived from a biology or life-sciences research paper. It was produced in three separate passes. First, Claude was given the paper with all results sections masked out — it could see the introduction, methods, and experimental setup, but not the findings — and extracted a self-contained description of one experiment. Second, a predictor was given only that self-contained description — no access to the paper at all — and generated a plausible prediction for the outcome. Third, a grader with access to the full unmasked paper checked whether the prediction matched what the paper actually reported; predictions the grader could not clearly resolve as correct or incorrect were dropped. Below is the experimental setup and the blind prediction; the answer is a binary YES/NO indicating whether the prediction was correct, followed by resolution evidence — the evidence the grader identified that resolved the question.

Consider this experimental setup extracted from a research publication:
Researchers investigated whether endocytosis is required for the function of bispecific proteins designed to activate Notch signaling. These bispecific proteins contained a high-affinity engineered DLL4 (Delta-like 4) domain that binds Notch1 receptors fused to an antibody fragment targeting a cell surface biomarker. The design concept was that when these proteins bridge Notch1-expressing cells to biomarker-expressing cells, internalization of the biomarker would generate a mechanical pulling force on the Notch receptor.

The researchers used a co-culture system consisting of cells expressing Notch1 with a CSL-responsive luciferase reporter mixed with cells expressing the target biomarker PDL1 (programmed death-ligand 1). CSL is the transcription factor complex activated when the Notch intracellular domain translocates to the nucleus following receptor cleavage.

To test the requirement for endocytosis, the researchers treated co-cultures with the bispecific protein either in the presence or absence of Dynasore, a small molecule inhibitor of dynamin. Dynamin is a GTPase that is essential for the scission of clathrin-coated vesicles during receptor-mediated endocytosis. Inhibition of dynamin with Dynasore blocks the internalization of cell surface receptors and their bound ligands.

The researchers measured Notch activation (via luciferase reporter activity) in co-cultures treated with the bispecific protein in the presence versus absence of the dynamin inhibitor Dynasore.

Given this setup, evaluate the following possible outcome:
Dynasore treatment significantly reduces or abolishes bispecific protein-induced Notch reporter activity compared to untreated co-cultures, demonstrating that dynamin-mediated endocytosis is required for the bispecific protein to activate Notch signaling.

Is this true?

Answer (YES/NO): YES